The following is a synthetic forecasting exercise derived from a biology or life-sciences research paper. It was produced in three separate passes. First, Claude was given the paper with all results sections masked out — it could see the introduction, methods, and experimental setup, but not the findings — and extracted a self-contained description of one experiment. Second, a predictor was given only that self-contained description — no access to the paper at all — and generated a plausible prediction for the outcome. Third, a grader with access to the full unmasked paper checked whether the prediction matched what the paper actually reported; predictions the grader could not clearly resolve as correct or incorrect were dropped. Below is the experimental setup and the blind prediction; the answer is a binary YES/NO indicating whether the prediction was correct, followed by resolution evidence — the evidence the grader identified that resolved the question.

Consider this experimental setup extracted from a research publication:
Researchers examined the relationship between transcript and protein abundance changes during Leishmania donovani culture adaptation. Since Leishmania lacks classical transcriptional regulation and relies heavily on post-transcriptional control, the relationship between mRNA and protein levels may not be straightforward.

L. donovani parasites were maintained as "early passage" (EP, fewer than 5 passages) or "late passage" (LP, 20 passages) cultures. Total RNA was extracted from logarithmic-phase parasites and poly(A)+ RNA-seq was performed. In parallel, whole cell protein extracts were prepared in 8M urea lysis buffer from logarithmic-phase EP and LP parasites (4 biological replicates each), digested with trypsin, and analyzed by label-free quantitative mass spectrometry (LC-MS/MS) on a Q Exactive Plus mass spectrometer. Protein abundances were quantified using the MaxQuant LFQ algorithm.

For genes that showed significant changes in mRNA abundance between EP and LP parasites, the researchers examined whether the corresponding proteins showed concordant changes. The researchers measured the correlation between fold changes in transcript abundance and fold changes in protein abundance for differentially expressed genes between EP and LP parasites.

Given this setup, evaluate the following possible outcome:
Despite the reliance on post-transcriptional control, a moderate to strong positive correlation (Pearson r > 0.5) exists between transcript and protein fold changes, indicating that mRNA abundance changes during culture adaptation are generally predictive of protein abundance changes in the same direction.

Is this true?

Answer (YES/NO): NO